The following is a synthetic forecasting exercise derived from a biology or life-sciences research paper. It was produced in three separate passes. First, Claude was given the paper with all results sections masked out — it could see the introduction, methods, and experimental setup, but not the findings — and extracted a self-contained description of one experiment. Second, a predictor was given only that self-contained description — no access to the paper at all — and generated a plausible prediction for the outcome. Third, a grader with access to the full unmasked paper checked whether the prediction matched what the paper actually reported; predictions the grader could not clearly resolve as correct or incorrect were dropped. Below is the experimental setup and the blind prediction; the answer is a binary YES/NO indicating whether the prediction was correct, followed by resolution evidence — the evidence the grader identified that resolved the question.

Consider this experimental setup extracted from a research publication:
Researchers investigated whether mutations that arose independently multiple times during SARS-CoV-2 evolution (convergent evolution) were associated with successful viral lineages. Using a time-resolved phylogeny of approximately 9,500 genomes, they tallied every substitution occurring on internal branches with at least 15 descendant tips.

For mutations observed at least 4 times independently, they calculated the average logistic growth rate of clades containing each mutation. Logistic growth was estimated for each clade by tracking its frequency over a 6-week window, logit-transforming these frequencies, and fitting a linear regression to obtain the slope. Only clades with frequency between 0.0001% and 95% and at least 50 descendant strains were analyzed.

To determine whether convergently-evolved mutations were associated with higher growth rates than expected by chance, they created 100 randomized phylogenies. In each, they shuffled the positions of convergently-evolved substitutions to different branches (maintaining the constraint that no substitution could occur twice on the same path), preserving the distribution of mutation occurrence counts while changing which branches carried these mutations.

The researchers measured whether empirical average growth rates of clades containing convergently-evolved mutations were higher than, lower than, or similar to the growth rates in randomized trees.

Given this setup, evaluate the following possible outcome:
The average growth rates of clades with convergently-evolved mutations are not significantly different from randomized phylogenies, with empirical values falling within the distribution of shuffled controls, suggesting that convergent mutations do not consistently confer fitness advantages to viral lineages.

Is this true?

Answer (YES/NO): NO